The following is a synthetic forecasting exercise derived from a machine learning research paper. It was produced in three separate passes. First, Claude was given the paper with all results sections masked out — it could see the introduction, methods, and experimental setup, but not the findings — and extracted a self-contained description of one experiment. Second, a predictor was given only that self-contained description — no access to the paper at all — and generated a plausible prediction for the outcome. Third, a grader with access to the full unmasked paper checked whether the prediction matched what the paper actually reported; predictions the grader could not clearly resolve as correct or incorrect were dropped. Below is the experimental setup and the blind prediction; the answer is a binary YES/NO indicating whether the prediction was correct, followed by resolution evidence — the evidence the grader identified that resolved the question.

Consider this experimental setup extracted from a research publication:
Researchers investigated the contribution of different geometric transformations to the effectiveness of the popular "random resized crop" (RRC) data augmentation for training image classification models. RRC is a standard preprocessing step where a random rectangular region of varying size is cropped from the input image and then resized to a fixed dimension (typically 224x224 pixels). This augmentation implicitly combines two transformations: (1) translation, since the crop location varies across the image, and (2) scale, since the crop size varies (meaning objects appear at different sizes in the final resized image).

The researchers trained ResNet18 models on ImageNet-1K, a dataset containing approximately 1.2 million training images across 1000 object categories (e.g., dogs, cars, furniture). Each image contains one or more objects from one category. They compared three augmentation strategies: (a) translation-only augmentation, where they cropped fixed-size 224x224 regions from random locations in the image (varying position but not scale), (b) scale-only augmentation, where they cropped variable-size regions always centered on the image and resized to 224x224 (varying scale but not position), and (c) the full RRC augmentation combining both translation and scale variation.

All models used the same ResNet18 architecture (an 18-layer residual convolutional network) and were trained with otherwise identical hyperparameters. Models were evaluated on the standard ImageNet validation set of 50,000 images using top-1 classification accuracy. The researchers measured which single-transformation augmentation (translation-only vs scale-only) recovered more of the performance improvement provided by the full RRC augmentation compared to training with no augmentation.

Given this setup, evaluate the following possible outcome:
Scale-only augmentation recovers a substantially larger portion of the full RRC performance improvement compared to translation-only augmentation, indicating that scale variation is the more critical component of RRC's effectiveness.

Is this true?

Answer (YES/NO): NO